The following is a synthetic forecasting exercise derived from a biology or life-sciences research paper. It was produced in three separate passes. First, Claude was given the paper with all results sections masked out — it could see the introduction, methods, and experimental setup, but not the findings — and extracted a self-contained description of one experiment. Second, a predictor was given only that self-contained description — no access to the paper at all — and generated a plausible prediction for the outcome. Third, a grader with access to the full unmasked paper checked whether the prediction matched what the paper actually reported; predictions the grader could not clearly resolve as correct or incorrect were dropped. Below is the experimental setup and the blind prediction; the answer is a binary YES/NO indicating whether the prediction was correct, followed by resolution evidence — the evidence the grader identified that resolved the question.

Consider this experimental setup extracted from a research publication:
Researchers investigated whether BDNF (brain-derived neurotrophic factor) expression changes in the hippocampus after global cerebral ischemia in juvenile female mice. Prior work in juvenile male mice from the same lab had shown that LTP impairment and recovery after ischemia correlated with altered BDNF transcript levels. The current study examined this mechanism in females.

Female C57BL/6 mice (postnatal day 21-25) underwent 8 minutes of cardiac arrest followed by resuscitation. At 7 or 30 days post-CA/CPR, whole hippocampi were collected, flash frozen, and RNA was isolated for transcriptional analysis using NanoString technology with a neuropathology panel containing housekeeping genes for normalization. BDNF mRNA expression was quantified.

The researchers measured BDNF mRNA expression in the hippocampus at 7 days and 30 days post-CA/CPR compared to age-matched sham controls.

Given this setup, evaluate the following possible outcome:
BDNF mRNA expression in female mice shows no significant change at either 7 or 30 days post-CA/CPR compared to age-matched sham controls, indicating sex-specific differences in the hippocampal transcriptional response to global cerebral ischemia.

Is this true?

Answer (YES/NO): YES